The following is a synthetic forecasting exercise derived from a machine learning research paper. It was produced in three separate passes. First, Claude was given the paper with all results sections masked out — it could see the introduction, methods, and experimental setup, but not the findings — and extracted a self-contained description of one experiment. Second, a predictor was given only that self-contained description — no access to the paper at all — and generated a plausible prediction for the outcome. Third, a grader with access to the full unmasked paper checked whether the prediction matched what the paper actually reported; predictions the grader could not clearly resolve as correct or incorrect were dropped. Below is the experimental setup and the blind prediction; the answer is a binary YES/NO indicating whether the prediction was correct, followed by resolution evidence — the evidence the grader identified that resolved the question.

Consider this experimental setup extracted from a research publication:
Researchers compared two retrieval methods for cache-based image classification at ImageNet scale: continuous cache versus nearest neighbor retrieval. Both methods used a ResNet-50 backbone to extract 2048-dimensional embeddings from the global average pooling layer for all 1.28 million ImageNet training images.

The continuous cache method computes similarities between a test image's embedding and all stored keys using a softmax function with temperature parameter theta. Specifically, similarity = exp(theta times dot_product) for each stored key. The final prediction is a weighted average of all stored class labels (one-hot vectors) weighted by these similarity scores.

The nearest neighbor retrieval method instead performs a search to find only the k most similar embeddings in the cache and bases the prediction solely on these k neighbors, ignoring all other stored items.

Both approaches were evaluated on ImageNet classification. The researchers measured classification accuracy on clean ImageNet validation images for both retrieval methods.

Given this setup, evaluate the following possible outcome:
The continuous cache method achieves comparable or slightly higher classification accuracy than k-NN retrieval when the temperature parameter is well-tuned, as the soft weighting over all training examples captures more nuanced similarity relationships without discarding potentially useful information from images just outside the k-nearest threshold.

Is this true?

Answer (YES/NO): NO